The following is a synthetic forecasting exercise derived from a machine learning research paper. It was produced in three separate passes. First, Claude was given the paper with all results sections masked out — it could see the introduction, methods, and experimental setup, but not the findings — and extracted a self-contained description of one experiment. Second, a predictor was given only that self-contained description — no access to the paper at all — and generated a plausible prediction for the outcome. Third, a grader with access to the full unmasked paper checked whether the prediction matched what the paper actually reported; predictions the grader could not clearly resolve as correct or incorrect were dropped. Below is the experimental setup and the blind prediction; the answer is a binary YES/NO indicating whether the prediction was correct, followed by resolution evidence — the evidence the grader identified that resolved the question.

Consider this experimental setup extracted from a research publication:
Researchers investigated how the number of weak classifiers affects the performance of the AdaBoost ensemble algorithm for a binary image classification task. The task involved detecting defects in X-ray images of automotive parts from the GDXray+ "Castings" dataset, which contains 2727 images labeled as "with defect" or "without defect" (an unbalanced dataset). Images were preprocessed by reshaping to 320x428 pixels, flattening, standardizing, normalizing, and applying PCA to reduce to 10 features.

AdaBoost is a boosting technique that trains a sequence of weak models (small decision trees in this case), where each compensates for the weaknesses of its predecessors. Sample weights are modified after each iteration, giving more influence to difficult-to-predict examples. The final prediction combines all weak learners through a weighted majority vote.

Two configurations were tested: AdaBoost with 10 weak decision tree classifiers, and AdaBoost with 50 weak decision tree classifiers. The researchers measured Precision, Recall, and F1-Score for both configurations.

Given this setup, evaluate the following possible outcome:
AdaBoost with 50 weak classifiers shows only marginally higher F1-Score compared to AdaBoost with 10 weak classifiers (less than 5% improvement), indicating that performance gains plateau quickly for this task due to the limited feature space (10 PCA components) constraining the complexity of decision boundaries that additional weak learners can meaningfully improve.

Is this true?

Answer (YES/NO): NO